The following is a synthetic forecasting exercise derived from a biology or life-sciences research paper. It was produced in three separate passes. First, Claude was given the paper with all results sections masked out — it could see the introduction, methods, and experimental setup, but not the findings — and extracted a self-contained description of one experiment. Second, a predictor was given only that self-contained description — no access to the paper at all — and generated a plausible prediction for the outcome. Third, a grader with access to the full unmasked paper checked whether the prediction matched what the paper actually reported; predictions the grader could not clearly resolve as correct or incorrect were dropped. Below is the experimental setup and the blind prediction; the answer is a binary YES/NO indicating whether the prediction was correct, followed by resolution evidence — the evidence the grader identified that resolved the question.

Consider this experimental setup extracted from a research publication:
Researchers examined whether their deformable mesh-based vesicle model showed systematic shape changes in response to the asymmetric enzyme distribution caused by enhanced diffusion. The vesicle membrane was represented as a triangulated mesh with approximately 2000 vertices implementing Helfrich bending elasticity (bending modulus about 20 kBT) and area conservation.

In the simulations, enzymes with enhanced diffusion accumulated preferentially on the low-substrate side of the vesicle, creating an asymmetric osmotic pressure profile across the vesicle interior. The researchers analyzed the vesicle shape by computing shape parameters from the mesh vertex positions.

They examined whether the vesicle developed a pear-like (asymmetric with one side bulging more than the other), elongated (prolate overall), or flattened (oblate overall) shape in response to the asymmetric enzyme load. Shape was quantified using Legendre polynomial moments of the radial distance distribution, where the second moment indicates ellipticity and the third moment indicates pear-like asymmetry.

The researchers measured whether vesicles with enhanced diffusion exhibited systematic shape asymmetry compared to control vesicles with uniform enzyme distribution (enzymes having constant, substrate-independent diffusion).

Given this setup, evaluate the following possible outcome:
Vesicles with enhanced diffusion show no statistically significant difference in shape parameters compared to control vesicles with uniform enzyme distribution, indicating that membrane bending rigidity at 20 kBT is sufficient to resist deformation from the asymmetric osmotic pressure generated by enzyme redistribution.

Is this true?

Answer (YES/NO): NO